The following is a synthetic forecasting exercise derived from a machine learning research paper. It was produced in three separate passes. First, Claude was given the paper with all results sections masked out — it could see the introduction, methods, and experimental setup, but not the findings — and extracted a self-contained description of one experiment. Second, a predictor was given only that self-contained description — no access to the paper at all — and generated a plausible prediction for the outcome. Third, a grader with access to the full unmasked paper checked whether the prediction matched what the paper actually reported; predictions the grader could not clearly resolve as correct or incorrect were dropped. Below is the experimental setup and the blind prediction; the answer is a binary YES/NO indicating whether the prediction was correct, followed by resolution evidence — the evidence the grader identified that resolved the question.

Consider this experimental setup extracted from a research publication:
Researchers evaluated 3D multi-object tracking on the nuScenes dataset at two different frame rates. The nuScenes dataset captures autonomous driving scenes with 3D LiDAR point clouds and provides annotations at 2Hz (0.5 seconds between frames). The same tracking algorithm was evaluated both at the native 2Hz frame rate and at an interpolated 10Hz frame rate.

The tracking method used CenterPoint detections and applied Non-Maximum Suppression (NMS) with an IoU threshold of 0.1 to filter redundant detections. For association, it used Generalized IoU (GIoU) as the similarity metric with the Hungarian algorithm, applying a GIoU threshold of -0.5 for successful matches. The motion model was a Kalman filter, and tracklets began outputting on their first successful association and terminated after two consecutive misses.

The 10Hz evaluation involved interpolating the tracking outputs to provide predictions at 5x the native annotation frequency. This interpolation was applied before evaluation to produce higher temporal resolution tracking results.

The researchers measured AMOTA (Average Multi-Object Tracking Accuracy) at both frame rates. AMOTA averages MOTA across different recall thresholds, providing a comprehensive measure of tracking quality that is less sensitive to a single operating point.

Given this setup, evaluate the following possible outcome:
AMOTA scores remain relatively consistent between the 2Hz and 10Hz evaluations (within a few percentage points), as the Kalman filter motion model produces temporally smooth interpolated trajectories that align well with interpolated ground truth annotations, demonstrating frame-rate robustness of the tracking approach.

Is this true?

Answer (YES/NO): YES